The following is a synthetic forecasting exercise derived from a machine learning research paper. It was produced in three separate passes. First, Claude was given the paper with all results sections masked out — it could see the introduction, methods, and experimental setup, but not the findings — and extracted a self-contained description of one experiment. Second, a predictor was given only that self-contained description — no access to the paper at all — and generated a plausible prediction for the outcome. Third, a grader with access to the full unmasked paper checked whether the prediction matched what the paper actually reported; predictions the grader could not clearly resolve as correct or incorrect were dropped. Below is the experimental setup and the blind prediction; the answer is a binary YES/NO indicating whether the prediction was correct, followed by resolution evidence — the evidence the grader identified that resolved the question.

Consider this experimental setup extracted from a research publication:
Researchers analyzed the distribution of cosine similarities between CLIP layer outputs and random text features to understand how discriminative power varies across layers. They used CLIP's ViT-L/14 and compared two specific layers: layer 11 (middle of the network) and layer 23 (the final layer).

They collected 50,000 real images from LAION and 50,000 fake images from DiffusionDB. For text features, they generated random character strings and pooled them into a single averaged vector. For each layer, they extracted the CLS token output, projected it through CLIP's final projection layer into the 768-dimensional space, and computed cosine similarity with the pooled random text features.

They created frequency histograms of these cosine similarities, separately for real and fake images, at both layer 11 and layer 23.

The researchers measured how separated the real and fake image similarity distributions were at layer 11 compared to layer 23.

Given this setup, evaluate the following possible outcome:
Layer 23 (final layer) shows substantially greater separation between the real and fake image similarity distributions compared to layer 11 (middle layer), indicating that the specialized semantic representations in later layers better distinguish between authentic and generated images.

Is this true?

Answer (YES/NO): NO